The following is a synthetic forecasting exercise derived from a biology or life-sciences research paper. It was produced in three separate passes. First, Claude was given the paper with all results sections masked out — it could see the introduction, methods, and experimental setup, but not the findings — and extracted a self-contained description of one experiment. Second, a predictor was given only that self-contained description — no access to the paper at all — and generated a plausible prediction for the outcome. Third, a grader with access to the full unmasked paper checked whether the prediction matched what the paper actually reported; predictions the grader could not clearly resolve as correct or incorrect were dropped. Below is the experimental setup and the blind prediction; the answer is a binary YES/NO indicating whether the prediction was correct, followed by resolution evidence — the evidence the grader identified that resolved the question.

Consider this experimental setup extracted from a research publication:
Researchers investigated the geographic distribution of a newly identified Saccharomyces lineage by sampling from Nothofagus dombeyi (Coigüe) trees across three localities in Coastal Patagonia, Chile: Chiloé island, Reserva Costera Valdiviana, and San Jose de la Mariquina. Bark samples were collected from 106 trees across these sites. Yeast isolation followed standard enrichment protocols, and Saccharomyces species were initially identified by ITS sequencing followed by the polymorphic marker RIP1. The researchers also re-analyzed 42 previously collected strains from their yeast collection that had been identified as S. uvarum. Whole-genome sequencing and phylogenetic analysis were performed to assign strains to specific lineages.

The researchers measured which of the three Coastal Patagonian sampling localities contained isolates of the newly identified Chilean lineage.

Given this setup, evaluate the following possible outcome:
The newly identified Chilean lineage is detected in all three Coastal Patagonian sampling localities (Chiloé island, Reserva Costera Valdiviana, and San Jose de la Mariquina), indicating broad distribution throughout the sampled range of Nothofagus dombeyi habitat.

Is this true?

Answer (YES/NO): NO